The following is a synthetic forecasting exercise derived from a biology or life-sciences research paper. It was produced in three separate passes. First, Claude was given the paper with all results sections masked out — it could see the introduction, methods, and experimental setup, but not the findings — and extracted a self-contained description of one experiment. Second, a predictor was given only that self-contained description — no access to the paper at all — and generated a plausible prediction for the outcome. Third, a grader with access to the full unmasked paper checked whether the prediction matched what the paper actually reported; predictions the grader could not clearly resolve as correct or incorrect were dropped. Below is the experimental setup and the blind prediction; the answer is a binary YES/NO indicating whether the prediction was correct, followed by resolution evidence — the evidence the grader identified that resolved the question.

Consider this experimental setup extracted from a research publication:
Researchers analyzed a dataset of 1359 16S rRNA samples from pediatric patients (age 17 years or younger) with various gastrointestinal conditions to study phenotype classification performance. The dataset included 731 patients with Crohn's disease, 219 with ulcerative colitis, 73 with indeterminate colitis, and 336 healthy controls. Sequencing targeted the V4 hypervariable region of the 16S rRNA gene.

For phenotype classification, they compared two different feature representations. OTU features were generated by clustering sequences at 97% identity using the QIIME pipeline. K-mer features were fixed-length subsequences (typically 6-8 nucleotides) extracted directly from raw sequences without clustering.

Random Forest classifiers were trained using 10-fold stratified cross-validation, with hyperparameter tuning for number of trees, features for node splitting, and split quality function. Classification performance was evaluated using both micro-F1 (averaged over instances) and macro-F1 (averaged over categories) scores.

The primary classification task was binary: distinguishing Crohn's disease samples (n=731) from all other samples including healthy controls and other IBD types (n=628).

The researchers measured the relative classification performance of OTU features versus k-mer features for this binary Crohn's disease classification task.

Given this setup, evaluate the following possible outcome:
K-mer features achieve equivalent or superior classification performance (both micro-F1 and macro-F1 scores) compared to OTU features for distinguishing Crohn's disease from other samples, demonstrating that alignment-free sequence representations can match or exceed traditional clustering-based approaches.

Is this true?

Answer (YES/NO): YES